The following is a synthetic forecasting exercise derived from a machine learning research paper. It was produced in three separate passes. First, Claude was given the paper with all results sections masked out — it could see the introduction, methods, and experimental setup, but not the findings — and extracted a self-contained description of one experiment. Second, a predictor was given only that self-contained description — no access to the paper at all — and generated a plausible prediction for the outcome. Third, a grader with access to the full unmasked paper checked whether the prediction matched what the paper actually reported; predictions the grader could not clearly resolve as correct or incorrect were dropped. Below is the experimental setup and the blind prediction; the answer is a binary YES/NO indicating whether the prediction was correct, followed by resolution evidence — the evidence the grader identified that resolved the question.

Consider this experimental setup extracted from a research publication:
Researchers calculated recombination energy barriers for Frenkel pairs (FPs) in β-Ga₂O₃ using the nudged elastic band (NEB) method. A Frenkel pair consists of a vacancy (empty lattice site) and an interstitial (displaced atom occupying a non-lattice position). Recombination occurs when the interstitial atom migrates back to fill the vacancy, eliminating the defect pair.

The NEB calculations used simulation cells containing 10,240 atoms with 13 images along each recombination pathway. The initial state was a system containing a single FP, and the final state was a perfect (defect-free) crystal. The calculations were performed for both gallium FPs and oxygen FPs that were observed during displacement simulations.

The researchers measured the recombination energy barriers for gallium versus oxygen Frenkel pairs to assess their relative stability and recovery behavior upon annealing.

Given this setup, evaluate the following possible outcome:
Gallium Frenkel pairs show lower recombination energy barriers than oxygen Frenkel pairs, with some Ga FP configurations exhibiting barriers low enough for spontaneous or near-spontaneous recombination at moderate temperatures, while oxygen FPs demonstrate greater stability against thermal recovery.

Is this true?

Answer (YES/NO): NO